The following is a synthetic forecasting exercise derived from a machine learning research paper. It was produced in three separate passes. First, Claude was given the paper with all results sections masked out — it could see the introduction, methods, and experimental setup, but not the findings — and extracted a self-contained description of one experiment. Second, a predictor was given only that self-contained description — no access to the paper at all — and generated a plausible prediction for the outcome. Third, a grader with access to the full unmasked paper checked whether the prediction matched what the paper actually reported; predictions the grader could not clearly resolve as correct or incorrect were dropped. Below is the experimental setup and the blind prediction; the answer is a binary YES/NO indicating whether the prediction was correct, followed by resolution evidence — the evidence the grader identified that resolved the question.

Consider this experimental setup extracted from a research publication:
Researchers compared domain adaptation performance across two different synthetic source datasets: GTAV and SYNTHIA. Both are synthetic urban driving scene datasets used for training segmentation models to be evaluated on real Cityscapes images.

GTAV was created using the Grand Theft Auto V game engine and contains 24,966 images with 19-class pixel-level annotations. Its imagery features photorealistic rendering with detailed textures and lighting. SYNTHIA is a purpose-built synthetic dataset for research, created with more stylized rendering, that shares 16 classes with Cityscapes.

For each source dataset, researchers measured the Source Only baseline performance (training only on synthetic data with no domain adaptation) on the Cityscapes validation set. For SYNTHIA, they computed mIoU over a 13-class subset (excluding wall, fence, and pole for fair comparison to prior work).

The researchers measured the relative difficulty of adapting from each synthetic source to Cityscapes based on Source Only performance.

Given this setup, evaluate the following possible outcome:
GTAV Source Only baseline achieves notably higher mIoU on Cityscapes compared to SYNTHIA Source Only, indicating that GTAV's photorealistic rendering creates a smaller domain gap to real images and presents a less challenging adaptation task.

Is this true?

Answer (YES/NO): NO